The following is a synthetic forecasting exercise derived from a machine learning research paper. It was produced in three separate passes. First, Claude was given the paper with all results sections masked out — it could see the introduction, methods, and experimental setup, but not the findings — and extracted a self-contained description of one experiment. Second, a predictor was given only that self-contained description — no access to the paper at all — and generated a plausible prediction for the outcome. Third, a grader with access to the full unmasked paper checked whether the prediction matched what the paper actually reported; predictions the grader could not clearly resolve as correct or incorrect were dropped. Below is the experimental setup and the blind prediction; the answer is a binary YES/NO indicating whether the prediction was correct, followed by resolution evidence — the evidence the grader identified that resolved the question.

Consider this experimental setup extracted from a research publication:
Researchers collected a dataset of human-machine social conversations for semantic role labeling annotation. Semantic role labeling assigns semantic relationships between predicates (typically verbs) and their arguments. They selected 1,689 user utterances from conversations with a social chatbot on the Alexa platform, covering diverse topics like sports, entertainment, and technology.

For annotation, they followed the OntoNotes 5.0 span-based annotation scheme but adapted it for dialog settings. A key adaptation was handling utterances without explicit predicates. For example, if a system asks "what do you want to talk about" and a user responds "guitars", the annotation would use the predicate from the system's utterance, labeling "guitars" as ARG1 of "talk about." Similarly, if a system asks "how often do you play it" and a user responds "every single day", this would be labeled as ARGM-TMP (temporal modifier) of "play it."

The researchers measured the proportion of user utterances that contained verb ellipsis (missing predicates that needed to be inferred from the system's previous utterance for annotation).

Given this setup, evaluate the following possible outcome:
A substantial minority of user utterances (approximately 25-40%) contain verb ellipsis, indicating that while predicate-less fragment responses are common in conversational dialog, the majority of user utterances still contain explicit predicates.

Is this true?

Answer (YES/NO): NO